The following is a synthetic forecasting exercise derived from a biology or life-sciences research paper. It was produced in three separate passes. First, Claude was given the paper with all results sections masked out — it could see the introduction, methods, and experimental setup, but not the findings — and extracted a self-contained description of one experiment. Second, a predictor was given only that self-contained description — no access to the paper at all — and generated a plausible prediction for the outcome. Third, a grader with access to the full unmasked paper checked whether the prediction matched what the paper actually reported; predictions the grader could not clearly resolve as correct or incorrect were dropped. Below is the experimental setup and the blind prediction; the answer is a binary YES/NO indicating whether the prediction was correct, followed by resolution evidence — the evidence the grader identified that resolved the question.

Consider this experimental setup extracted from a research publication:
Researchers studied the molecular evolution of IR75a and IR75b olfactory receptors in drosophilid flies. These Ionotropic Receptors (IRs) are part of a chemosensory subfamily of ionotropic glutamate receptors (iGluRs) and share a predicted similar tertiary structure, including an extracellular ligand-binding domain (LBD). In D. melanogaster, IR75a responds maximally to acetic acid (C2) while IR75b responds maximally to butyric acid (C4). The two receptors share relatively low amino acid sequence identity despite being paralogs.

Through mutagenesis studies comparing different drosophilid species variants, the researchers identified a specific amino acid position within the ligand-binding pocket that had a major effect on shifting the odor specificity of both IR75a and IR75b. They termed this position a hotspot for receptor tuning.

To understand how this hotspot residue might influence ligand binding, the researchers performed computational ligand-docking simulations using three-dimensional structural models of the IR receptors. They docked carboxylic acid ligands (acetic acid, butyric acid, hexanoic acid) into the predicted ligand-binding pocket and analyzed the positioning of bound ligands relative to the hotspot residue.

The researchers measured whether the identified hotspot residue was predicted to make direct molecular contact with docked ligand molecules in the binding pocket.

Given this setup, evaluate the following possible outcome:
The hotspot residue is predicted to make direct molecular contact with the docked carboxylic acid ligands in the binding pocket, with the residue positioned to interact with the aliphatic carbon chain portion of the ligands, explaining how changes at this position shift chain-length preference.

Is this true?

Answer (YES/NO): NO